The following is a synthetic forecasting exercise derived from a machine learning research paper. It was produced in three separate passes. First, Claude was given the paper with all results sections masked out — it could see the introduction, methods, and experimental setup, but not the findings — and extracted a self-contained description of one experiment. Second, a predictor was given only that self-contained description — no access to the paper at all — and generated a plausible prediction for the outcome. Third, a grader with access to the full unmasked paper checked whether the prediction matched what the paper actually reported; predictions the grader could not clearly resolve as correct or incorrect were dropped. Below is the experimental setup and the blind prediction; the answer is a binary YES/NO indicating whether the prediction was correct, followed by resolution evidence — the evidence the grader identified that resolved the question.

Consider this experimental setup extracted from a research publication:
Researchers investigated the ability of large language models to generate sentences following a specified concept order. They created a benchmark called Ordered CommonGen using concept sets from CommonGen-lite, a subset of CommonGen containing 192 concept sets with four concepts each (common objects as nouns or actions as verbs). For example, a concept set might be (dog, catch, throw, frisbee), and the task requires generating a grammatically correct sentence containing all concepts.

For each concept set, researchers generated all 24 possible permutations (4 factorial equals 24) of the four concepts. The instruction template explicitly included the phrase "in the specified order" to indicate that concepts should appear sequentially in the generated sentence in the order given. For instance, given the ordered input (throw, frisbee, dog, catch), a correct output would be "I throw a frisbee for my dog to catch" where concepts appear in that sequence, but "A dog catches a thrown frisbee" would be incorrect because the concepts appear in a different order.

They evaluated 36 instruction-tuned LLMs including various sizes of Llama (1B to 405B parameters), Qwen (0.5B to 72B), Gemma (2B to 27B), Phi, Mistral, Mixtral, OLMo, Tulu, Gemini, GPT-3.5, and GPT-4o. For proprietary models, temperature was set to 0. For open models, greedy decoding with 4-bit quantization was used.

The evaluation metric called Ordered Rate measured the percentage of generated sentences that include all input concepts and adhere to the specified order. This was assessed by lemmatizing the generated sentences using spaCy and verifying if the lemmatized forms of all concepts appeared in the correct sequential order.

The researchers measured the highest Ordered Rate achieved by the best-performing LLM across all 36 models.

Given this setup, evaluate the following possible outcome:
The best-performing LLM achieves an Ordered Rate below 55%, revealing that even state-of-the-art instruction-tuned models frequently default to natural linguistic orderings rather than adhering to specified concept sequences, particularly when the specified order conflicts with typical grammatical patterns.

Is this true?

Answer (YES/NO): NO